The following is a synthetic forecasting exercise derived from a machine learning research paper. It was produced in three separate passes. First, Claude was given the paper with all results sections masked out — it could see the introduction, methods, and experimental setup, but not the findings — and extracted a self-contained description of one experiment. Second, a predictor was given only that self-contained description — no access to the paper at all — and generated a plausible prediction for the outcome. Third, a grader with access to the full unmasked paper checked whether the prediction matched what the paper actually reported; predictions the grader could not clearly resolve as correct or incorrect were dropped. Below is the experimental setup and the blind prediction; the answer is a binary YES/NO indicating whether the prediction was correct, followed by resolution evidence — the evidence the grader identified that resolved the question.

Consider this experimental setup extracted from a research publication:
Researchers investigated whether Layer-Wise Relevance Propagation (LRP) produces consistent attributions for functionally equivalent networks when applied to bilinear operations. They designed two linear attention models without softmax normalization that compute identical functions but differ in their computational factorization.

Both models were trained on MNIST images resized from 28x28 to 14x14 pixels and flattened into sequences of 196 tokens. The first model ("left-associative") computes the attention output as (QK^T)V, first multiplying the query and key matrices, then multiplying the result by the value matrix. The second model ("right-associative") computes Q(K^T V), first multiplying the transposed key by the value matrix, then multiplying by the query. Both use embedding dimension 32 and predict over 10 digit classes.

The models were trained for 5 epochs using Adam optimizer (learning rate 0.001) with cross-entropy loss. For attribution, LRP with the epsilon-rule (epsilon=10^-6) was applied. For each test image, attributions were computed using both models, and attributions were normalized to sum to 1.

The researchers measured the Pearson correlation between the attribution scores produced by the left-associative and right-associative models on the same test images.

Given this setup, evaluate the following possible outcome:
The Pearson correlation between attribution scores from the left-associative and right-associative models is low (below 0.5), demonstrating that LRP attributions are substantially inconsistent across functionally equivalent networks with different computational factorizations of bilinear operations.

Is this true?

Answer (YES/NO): NO